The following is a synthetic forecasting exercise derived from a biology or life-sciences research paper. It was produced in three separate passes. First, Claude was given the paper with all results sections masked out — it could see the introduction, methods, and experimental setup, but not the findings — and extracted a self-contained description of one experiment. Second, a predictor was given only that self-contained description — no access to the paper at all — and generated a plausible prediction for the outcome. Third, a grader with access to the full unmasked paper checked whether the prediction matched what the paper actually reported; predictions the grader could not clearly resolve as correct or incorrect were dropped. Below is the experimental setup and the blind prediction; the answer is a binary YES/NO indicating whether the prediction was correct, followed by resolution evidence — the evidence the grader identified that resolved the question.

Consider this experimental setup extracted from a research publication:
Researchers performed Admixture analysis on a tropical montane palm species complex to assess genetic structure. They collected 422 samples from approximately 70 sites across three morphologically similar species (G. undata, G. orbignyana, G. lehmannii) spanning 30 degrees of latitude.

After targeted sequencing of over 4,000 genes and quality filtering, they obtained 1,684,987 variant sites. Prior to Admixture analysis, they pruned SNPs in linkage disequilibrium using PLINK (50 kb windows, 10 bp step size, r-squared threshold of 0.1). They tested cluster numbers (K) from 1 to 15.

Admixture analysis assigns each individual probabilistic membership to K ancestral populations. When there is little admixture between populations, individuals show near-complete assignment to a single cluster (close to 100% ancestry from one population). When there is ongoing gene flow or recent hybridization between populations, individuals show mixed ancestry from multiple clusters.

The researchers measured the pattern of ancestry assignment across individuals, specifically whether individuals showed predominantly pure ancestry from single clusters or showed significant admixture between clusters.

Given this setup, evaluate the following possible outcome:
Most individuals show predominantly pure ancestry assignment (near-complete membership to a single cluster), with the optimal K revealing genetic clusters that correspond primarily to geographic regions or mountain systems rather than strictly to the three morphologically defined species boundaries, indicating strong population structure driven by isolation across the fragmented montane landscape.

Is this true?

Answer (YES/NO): YES